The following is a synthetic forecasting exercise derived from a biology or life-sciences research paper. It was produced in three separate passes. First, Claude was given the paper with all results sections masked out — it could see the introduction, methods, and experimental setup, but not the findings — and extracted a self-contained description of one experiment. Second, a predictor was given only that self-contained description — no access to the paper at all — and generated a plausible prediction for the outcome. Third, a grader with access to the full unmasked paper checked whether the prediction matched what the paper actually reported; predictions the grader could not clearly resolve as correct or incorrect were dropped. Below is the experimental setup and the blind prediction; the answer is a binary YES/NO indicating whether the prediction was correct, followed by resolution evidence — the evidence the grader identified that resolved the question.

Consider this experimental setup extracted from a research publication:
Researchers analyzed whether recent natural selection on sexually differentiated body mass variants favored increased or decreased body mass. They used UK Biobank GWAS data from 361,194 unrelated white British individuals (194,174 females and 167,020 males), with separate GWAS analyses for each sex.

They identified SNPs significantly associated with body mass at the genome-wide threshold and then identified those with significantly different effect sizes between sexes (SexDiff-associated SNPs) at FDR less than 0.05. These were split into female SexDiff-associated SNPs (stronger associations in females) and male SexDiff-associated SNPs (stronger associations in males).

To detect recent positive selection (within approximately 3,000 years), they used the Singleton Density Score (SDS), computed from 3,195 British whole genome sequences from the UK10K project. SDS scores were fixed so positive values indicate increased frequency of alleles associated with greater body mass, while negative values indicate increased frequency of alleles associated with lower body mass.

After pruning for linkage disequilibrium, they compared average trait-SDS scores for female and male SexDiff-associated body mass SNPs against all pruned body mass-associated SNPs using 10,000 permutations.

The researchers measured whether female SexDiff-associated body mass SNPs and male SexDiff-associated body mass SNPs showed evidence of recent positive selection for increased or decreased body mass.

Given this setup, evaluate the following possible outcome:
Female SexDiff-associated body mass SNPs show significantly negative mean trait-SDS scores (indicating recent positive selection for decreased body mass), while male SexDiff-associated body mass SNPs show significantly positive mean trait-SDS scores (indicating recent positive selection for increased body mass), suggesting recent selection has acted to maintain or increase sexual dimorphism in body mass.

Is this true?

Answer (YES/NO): NO